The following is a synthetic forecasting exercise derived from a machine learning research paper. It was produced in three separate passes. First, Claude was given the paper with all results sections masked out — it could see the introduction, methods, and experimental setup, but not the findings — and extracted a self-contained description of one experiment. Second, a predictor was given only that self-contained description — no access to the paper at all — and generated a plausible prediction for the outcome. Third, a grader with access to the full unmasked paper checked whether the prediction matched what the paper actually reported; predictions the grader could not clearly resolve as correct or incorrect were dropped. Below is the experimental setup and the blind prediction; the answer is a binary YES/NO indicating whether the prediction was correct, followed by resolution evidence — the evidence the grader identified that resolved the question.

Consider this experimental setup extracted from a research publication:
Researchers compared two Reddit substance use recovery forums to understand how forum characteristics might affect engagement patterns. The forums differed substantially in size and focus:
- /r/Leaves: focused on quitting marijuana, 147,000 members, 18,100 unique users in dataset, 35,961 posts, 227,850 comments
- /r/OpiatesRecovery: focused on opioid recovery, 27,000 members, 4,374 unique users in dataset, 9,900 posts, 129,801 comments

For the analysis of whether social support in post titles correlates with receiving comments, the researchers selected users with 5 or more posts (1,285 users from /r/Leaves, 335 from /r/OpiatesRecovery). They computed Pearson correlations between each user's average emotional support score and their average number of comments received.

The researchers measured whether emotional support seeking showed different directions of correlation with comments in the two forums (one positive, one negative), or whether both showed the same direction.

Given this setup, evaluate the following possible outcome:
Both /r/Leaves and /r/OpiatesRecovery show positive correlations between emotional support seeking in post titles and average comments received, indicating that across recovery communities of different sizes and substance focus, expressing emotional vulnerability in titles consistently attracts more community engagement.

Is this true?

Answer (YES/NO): YES